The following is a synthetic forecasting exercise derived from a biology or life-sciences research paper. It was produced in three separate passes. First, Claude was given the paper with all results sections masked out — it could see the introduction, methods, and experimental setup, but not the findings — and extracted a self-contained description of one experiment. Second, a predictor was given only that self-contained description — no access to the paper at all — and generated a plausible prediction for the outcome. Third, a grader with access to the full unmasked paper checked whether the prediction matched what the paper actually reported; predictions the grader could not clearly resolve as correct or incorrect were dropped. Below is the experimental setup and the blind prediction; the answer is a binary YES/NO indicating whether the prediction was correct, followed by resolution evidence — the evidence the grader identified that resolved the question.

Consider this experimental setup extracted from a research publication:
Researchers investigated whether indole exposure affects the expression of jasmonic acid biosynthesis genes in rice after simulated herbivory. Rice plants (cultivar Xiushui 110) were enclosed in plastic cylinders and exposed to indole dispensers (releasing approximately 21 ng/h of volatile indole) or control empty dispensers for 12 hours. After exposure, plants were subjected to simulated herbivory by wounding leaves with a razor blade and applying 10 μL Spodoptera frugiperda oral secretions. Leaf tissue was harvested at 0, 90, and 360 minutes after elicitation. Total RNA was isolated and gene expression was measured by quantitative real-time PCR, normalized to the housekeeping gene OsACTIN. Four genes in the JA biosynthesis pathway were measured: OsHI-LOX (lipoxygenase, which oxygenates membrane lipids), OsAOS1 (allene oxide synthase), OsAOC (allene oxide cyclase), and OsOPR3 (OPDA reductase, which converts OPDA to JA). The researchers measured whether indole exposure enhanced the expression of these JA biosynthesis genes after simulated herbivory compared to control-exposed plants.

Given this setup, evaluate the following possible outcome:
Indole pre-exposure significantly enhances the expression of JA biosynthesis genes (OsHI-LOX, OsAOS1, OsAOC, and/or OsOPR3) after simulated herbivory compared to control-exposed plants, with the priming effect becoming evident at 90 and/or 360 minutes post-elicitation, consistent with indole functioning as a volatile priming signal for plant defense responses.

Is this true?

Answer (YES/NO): YES